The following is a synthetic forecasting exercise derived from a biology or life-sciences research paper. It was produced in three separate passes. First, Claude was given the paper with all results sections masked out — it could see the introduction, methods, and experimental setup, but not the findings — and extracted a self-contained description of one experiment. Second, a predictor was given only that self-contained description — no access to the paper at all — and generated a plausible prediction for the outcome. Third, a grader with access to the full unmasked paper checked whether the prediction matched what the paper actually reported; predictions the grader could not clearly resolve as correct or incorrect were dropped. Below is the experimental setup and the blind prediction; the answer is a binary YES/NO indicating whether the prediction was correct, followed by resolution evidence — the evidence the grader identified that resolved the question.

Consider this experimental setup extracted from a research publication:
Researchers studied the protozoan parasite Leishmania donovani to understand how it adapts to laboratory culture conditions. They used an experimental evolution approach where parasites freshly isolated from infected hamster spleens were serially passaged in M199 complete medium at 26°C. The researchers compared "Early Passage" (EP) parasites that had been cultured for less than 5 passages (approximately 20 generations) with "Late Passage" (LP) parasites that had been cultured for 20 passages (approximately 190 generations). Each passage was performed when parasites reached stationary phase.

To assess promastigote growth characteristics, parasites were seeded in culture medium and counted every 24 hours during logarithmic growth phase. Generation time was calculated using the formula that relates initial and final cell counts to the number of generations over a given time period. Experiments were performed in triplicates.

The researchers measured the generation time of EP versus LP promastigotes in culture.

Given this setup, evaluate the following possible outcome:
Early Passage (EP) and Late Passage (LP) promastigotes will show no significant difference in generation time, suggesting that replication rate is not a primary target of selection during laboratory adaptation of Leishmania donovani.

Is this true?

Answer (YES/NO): NO